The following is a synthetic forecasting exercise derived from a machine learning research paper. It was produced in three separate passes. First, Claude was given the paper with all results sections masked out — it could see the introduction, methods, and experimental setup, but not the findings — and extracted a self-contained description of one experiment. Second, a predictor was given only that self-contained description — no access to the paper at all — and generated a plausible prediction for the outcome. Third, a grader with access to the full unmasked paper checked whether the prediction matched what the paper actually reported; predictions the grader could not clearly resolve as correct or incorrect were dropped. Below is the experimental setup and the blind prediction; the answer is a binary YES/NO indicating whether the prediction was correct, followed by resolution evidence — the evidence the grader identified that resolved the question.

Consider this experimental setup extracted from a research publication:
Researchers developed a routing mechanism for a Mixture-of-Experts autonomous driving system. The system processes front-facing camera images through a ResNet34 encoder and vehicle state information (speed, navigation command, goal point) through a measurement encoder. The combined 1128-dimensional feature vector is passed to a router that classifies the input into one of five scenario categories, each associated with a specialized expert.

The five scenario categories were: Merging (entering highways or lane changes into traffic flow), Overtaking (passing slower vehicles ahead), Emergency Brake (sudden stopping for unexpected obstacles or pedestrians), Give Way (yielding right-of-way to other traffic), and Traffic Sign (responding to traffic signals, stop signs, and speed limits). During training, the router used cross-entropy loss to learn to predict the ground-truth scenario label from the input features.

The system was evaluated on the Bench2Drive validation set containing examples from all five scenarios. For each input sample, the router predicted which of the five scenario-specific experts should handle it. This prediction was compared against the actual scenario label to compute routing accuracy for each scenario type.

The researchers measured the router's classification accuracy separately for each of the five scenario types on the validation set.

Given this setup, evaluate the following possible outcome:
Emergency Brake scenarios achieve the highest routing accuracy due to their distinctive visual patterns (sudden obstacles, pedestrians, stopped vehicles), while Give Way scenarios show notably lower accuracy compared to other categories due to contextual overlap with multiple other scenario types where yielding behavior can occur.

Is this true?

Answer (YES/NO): NO